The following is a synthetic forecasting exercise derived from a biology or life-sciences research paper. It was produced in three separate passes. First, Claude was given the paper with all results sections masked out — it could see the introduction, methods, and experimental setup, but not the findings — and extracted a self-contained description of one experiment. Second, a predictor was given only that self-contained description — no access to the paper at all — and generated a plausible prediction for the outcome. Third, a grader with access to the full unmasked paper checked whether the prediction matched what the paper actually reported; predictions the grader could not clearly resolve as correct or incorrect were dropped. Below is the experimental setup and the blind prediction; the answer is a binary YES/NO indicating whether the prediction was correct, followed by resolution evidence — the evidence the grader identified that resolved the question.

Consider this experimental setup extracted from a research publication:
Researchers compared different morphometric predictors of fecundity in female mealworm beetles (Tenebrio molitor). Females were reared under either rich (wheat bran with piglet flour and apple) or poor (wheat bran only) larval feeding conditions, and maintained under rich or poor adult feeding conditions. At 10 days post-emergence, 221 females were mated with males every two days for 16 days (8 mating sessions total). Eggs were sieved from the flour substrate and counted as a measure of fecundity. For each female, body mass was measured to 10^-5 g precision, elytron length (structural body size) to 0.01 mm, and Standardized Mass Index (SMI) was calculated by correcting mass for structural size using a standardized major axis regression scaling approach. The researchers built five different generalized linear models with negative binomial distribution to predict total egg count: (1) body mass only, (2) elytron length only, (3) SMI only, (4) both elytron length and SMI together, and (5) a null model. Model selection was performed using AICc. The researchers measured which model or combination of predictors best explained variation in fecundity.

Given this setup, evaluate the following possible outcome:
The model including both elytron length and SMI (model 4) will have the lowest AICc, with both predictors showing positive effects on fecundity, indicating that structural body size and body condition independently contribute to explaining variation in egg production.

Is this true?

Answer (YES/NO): YES